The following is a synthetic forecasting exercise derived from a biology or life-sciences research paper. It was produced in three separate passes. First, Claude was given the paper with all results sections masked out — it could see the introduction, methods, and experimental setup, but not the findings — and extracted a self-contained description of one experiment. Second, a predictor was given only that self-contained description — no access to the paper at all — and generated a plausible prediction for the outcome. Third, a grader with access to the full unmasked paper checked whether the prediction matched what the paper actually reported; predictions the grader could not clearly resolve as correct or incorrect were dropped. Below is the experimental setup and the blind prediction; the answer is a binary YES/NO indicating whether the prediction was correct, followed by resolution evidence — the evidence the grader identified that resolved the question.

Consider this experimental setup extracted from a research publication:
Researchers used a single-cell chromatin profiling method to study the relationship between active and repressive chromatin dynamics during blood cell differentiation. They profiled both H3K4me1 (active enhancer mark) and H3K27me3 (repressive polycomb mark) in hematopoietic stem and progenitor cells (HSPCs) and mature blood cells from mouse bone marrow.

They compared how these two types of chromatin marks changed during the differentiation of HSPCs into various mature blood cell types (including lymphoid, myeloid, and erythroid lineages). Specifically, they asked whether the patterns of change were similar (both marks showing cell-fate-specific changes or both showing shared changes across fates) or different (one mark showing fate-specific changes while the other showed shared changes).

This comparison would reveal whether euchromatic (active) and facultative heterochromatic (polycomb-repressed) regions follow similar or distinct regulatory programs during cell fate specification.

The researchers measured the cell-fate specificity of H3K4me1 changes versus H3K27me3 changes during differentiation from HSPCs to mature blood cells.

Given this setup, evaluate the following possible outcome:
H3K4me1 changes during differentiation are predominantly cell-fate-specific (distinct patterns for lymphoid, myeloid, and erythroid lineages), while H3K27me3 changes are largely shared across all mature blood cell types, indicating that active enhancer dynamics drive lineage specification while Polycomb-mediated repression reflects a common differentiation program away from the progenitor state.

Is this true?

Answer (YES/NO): YES